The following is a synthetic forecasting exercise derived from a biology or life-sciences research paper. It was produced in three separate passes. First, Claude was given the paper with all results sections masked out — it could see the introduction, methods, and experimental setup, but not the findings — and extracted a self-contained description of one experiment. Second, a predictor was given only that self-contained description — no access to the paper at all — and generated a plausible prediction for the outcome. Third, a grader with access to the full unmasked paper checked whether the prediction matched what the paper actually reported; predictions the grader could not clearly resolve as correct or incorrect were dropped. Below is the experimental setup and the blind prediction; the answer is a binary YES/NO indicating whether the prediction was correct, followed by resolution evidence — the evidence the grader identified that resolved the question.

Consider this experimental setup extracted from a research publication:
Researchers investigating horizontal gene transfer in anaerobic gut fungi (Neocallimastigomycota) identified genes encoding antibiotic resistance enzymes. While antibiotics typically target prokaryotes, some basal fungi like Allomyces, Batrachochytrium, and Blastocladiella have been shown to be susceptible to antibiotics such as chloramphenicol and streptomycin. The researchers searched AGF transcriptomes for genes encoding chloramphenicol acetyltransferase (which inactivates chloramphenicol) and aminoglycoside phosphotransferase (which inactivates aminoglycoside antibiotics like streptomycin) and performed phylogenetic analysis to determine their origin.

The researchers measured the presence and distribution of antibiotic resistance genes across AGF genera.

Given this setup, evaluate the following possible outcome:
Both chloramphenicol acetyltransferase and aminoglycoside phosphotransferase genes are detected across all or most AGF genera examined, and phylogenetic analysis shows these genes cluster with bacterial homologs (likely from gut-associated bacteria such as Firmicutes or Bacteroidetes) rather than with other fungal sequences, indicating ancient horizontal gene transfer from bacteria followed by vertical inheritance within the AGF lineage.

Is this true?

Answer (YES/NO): YES